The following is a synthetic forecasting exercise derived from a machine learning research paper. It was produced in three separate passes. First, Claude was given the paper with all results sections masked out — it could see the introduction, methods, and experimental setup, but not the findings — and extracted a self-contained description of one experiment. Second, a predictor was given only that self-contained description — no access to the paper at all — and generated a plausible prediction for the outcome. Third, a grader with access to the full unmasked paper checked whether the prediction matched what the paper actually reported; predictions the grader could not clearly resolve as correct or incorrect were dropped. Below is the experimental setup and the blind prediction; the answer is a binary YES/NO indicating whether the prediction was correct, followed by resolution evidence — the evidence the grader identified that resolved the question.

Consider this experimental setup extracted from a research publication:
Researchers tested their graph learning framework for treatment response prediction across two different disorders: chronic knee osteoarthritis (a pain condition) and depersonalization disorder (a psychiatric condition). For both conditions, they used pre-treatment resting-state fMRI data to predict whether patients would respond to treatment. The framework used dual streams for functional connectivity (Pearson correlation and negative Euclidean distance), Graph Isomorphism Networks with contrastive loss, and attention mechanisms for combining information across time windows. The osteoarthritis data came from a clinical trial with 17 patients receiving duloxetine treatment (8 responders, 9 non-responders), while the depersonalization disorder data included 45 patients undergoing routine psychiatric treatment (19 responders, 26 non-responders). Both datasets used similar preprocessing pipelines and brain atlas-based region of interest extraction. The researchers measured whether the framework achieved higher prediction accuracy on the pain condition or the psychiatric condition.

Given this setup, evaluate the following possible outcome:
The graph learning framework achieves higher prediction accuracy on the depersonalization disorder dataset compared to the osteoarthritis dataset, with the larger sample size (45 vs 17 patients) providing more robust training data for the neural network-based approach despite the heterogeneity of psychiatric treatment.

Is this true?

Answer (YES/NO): NO